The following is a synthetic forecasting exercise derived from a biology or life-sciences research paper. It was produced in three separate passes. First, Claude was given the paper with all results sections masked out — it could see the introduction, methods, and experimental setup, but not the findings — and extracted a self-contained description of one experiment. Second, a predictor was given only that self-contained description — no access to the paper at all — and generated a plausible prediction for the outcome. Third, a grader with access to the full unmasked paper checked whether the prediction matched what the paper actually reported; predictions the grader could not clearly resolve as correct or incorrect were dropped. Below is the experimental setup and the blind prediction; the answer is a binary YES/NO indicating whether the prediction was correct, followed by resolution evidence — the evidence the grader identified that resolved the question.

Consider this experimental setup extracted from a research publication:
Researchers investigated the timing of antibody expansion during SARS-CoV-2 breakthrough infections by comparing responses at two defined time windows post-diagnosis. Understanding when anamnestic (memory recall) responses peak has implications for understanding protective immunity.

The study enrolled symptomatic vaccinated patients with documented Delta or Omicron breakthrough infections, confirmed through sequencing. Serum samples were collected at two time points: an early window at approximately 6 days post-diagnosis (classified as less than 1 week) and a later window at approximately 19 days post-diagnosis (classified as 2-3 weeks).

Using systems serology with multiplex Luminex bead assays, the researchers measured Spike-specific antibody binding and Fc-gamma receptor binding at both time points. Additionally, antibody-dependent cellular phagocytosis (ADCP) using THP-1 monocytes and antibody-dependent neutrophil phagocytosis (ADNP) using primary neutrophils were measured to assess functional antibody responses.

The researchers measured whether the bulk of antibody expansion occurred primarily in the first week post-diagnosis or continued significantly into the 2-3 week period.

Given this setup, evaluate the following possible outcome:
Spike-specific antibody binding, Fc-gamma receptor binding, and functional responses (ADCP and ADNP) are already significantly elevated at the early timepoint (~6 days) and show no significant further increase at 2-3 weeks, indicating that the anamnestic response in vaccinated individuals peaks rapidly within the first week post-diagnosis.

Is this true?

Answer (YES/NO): NO